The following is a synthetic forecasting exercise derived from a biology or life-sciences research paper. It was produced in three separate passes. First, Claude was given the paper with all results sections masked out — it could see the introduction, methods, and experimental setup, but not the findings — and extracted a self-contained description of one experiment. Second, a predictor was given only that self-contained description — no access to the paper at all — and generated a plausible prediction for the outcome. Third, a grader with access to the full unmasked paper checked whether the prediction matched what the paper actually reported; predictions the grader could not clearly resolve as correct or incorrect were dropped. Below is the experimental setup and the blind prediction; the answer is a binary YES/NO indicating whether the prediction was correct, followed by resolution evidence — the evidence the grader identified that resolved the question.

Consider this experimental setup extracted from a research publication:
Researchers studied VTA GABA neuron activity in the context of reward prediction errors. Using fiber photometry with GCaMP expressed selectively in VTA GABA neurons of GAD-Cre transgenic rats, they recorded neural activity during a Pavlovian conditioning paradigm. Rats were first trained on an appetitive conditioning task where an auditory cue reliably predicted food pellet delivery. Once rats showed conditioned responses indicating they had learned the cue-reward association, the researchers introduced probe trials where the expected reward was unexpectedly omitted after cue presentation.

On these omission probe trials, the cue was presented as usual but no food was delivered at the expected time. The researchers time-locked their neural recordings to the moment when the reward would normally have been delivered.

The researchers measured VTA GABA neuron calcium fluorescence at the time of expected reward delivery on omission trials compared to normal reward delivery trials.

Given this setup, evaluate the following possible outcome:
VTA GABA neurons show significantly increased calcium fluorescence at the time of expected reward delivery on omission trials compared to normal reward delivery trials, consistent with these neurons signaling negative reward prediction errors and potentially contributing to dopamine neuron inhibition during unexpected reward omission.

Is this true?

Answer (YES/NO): NO